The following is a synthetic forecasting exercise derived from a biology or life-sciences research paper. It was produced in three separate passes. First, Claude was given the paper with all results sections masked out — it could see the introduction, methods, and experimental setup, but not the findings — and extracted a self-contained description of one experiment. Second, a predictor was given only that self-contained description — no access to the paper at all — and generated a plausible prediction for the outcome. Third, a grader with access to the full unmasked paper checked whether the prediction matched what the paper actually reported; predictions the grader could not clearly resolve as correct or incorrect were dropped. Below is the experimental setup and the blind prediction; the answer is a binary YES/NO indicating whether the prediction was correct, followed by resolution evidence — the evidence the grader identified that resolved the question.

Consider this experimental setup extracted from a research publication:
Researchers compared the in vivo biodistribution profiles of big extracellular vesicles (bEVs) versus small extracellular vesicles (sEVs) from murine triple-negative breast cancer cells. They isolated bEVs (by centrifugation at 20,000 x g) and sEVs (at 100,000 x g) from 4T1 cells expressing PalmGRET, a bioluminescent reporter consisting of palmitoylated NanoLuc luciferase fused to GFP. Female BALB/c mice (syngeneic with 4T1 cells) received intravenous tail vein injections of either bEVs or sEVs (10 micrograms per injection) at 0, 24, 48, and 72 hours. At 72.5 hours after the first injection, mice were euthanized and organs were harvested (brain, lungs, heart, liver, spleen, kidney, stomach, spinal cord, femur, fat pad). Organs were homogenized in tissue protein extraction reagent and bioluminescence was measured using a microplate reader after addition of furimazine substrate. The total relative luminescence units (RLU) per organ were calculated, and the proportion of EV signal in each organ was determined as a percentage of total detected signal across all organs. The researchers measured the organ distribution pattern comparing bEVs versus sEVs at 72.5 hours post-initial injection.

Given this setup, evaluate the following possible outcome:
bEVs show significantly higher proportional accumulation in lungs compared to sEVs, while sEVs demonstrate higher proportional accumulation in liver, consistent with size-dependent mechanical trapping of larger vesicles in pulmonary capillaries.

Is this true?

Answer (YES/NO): NO